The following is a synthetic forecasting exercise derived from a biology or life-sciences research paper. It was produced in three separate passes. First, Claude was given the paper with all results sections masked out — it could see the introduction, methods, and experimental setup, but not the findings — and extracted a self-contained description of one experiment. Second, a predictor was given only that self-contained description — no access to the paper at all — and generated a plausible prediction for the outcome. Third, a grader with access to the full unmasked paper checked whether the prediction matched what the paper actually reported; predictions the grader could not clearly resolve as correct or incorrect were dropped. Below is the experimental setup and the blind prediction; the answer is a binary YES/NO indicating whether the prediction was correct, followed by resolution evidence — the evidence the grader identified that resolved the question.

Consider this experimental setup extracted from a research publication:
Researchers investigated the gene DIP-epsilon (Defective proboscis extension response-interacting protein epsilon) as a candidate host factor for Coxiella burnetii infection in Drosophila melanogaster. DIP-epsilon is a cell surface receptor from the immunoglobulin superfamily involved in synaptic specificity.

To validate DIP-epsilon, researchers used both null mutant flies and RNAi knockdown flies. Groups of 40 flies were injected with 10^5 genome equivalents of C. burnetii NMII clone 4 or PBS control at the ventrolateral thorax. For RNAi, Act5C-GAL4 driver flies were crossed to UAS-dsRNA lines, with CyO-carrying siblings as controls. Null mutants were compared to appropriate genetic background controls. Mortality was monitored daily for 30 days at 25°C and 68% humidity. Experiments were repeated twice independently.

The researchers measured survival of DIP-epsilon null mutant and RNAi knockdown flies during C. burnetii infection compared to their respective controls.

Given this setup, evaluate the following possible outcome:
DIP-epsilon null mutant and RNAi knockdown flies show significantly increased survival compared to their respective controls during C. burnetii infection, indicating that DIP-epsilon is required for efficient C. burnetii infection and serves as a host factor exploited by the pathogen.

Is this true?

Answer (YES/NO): NO